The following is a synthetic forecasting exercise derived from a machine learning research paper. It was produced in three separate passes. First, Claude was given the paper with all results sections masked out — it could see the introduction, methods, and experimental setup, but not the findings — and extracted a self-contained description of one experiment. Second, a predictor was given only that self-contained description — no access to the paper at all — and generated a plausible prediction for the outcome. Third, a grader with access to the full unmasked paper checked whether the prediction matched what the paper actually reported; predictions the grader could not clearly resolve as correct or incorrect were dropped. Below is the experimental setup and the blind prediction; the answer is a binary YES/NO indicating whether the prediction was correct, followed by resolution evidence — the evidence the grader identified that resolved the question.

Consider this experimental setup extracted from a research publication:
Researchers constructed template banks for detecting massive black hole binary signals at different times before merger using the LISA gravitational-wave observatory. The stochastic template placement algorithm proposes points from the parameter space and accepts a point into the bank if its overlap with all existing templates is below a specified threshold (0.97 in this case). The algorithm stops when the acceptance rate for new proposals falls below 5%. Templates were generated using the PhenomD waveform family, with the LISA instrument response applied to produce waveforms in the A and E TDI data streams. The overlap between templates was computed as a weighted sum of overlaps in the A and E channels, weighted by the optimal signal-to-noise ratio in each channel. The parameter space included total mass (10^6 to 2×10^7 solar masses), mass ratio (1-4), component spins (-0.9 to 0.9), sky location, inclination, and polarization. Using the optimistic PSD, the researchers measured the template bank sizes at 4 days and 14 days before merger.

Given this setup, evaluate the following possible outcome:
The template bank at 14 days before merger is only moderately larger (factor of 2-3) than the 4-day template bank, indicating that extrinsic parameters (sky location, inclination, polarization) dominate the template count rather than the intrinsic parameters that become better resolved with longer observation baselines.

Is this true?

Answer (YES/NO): NO